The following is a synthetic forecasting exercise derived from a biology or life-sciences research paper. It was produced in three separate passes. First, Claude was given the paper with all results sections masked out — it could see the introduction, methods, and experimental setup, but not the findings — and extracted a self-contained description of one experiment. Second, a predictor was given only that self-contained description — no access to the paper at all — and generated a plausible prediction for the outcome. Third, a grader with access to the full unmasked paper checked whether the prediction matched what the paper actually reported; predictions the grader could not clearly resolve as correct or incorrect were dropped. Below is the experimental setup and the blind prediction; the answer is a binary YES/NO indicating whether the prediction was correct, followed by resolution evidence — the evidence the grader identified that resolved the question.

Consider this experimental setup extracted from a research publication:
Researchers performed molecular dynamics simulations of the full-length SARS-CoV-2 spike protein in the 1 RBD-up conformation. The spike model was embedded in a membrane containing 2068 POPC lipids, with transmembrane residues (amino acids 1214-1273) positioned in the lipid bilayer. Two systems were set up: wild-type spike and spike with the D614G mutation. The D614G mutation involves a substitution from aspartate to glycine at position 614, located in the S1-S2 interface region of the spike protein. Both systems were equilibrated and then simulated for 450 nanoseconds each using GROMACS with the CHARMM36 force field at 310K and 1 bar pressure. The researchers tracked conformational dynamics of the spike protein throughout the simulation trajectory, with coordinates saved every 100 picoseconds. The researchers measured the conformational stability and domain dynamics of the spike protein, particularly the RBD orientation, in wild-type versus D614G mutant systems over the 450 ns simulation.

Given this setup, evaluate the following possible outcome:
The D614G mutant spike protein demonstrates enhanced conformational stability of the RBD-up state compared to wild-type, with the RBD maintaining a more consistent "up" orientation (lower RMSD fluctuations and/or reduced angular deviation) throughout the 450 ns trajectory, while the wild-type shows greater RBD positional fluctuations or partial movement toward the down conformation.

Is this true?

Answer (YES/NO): YES